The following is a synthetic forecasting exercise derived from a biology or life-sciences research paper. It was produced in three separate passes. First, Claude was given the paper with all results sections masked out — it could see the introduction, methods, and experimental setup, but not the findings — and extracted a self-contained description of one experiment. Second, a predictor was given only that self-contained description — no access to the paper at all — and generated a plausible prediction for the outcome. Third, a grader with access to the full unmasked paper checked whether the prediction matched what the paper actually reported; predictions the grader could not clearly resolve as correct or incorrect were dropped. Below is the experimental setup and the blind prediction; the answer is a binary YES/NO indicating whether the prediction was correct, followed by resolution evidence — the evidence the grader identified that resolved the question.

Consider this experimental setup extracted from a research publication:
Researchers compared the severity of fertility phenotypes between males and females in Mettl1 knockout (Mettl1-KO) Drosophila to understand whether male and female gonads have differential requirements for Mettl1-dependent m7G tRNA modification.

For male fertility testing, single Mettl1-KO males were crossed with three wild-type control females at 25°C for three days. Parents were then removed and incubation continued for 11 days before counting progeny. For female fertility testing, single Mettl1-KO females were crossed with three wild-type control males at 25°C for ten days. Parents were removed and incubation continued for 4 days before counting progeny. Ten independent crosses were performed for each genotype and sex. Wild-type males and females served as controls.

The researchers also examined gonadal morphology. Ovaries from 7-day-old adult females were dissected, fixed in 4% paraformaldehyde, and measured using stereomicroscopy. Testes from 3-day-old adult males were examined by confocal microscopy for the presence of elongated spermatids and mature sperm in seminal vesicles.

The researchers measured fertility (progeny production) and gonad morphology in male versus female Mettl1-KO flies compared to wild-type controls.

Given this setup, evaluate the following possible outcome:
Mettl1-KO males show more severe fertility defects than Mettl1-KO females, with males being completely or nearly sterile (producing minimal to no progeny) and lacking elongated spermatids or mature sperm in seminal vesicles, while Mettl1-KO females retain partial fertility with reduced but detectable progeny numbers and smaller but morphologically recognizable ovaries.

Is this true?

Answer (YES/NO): NO